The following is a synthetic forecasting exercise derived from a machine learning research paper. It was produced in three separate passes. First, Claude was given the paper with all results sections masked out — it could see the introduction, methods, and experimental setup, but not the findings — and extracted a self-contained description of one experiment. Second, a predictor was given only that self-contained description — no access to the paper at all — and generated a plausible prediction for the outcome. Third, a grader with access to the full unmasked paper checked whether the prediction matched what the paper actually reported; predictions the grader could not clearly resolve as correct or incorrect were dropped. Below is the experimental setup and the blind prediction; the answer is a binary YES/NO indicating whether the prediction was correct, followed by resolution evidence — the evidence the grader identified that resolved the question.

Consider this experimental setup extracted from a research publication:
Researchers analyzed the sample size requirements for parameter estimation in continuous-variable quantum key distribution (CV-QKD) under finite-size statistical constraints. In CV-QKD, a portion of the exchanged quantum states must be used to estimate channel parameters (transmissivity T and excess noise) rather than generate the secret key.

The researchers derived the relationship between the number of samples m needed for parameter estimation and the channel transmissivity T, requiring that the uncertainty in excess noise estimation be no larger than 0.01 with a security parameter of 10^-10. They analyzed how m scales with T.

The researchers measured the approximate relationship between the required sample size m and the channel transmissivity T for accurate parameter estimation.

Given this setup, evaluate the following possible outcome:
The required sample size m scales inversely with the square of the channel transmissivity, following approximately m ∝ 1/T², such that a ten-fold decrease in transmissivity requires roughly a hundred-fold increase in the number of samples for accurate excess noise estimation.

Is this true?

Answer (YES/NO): YES